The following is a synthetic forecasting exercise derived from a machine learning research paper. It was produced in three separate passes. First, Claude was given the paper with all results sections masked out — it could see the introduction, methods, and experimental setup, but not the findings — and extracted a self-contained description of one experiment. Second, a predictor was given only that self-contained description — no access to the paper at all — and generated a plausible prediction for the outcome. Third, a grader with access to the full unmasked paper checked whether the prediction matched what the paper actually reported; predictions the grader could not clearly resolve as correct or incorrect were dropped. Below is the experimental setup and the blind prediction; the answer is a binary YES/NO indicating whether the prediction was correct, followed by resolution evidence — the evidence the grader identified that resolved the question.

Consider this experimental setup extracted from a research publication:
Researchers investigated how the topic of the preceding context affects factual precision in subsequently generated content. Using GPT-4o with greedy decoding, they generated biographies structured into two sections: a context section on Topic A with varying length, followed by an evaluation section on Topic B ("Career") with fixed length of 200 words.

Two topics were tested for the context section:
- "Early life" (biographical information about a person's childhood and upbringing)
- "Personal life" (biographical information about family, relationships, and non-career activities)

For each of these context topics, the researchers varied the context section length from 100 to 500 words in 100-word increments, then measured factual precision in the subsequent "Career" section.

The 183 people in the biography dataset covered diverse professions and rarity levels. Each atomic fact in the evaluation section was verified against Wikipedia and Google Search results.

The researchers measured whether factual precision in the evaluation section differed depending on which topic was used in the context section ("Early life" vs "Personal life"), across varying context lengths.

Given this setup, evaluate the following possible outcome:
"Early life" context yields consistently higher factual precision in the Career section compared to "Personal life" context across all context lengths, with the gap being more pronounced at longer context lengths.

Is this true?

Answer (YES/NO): NO